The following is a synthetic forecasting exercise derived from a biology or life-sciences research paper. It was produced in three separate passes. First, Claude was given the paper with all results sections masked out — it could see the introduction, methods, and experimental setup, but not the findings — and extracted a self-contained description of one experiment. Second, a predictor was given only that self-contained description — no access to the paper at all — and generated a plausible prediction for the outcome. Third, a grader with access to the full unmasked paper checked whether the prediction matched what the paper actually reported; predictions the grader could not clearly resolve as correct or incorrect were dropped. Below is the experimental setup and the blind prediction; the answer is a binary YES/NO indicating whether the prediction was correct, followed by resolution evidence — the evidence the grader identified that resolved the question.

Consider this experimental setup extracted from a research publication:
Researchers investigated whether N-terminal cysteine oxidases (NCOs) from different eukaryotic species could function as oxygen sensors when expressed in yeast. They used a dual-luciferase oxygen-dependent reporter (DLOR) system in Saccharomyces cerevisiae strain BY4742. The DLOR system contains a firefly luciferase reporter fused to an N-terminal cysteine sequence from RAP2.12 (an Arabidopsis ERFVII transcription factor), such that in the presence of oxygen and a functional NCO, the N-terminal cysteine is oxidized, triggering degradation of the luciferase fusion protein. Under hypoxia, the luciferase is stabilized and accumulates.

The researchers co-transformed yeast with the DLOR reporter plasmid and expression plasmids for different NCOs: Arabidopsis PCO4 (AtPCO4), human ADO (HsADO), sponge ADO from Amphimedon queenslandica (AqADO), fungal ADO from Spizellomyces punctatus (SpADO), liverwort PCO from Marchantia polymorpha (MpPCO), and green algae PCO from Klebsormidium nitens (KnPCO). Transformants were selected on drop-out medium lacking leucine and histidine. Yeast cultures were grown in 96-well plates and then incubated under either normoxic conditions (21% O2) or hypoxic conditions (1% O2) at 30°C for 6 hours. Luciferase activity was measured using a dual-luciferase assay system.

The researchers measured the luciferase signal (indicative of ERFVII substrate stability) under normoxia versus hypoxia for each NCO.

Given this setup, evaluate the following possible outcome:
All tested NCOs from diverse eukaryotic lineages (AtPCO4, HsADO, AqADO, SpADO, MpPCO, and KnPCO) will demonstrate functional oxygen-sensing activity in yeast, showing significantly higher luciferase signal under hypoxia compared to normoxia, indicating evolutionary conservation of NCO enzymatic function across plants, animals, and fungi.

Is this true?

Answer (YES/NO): NO